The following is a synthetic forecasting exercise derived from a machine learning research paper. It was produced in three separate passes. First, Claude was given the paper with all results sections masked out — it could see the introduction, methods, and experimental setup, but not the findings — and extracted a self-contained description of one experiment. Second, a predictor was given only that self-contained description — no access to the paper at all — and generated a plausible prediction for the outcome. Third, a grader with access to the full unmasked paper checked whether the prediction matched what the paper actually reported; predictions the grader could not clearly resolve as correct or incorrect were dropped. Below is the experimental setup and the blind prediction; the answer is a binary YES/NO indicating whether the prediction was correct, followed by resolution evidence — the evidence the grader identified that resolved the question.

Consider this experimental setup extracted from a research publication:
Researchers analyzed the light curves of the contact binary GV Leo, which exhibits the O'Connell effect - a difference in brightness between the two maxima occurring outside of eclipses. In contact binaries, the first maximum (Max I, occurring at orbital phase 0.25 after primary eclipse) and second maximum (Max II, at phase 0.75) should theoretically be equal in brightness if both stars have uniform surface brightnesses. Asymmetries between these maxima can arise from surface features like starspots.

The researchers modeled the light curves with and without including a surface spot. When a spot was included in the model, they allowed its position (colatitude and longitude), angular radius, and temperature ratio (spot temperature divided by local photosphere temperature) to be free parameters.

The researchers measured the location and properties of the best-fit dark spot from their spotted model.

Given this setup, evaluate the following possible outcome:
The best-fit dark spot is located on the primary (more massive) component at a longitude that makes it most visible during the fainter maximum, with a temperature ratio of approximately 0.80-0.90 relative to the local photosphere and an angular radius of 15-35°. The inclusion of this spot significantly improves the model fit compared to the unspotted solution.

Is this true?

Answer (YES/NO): NO